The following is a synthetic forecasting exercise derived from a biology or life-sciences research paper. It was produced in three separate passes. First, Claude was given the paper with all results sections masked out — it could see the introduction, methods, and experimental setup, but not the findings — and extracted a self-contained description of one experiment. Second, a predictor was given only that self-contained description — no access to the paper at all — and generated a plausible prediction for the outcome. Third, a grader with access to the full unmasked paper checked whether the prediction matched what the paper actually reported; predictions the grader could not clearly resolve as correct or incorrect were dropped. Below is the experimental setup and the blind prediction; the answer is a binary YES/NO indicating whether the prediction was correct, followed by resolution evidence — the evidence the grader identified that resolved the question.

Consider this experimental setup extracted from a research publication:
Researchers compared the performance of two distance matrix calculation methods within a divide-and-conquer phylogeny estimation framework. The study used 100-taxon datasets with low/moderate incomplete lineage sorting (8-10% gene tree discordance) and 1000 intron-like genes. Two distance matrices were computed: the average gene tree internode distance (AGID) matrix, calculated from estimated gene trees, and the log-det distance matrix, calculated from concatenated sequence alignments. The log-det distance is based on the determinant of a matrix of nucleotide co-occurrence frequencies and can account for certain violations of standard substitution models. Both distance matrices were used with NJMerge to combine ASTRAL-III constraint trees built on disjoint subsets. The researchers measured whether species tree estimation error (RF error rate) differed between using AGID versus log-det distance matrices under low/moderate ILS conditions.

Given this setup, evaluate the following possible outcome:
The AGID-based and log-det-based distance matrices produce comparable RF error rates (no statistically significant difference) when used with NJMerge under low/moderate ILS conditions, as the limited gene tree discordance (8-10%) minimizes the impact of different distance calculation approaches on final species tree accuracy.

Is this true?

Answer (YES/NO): YES